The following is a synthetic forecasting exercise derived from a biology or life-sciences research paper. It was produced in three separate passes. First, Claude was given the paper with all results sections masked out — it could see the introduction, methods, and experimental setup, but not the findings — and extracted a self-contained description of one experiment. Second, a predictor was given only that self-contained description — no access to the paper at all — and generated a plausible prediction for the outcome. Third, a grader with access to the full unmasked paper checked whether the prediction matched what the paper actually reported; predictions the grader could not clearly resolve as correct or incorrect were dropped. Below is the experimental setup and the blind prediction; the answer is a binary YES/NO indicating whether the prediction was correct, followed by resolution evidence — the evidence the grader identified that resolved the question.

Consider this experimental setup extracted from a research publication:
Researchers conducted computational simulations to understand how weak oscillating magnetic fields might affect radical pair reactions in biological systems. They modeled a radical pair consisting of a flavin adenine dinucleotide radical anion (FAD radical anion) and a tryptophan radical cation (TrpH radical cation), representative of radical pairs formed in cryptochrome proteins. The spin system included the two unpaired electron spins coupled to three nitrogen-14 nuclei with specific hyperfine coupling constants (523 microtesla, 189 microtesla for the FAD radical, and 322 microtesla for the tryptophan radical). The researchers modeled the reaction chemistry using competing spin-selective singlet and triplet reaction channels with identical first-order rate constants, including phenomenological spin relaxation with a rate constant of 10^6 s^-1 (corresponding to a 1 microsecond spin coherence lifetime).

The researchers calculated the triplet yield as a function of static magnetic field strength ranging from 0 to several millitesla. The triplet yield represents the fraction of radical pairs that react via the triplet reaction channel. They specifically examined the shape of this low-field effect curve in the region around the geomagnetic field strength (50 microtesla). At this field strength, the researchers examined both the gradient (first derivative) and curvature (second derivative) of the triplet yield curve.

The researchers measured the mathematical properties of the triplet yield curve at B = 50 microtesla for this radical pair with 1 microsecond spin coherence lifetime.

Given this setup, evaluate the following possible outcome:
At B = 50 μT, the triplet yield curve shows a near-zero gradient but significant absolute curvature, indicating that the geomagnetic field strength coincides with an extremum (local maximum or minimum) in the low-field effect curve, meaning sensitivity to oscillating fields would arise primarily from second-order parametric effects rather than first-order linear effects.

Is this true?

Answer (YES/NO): NO